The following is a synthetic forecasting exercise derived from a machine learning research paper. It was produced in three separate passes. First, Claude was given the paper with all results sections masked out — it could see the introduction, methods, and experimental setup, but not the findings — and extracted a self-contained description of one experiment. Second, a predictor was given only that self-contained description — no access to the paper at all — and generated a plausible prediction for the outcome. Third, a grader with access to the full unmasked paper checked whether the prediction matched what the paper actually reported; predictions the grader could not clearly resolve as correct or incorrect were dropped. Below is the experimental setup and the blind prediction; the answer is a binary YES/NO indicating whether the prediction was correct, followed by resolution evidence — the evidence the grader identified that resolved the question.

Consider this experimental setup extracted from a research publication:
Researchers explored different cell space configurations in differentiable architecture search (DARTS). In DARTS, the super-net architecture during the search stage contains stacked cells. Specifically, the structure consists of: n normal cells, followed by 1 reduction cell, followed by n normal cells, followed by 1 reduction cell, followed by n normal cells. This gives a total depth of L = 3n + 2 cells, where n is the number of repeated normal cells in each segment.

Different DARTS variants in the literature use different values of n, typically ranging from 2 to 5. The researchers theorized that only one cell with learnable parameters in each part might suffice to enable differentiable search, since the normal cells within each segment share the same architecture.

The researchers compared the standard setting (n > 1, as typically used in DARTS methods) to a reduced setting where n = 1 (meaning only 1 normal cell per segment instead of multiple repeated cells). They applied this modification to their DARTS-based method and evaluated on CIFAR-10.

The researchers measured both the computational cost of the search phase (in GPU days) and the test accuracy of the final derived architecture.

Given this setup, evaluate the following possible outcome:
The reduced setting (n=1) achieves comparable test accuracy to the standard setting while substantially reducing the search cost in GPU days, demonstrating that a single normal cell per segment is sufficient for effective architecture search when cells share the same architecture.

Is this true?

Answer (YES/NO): YES